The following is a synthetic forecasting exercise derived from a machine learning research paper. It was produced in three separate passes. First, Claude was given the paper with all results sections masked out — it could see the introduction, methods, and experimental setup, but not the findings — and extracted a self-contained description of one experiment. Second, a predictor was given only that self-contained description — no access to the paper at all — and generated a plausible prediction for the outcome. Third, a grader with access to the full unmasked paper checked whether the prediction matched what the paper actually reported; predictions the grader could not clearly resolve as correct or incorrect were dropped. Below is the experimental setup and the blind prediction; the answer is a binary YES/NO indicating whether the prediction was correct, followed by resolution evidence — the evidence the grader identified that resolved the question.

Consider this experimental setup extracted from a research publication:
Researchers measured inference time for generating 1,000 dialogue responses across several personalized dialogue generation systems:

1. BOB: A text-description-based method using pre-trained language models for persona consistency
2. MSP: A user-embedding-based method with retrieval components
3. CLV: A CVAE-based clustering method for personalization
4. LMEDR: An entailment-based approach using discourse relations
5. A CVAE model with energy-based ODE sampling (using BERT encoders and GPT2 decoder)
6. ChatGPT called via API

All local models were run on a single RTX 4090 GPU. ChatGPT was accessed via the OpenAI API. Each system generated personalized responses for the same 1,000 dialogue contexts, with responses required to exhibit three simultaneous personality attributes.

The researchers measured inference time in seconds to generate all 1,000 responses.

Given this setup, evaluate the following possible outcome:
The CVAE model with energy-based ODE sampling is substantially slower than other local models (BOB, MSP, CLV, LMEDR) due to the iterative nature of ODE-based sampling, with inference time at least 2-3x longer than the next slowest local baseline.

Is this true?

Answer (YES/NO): NO